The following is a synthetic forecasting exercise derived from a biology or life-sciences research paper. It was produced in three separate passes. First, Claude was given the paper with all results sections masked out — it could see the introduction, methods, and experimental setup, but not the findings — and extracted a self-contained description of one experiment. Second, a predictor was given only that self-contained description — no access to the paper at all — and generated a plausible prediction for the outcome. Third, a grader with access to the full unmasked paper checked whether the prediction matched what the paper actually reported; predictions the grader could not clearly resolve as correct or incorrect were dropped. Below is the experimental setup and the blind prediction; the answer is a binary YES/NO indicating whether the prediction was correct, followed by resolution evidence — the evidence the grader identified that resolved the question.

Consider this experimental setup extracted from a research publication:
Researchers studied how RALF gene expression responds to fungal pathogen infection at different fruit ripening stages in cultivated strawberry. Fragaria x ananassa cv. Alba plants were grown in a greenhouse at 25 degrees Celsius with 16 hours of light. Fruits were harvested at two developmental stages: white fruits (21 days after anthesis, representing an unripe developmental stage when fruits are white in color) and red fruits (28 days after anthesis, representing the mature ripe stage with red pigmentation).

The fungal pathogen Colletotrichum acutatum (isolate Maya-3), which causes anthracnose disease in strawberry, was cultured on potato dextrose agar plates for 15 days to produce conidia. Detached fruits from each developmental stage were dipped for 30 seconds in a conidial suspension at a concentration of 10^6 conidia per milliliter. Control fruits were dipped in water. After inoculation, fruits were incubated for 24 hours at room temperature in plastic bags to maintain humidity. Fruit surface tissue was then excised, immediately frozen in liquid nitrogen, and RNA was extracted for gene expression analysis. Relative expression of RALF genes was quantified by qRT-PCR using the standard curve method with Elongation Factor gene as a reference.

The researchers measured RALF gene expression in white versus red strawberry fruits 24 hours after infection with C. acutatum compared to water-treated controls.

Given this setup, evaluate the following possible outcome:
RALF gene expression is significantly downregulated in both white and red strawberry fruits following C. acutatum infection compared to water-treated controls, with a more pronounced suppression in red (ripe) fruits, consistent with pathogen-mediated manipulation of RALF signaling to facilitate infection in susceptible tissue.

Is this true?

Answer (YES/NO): NO